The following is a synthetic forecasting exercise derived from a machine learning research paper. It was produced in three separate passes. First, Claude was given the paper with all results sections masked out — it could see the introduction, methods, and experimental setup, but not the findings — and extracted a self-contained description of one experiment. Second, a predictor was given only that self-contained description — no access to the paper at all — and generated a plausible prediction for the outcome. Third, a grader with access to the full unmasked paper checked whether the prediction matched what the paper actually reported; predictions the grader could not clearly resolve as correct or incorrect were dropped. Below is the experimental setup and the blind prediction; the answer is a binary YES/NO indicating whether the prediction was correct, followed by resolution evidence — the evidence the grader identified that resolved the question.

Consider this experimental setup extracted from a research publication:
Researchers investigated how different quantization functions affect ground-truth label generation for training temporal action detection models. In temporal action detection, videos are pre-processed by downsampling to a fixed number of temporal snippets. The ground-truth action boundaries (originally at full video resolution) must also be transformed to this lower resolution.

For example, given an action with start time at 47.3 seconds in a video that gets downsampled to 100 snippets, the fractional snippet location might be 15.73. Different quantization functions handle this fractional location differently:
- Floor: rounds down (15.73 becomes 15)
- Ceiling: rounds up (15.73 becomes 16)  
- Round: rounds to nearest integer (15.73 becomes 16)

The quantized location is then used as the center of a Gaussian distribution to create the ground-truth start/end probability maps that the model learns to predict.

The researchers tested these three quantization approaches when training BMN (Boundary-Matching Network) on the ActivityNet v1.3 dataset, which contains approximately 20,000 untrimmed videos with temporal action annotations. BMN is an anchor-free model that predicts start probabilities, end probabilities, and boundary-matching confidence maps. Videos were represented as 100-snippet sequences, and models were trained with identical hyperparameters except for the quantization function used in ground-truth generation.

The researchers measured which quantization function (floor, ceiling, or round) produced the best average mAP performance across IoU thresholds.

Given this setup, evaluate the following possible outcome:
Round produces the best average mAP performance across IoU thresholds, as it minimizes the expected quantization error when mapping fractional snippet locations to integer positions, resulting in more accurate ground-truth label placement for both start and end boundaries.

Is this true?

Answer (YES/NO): NO